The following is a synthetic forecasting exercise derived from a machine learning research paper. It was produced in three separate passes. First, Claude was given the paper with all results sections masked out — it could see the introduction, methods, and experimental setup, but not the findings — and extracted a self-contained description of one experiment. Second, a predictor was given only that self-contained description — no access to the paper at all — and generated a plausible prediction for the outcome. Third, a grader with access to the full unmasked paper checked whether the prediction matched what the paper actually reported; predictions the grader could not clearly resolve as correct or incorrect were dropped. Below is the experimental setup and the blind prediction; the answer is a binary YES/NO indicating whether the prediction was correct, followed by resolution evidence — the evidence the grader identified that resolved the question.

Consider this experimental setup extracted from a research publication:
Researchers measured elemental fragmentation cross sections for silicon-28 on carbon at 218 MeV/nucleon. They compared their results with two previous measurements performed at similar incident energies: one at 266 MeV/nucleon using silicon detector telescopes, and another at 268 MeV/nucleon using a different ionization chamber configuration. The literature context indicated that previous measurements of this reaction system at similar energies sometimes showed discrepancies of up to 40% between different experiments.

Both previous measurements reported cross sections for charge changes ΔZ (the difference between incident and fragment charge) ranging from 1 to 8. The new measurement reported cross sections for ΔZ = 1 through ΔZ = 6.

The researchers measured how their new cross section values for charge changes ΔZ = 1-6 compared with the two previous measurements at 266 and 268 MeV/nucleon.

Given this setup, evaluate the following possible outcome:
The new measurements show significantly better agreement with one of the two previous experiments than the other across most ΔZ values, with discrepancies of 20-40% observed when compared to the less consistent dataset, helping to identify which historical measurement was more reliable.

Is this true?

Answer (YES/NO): NO